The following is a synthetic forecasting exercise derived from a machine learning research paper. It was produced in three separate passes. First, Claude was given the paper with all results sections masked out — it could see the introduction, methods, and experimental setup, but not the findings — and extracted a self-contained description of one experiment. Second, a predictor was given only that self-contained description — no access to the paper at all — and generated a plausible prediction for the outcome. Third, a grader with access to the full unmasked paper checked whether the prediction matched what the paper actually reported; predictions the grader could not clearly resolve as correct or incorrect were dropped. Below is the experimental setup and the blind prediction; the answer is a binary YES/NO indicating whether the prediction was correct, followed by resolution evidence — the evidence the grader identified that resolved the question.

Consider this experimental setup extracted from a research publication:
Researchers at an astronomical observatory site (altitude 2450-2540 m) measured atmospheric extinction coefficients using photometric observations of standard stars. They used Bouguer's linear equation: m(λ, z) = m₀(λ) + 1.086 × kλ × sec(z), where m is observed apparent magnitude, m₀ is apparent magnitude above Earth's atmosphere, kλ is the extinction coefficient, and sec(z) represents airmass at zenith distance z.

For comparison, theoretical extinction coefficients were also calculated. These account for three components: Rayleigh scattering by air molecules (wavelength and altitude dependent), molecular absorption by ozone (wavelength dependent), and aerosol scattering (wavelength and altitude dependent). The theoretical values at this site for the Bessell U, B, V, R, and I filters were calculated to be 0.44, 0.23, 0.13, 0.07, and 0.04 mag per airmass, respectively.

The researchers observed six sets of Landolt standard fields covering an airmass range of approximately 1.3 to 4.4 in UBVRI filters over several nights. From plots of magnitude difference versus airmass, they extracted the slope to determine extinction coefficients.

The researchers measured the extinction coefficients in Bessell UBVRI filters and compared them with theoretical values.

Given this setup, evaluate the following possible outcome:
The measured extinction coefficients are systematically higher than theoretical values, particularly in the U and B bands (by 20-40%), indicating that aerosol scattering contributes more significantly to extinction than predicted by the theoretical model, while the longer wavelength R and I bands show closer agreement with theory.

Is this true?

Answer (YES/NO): NO